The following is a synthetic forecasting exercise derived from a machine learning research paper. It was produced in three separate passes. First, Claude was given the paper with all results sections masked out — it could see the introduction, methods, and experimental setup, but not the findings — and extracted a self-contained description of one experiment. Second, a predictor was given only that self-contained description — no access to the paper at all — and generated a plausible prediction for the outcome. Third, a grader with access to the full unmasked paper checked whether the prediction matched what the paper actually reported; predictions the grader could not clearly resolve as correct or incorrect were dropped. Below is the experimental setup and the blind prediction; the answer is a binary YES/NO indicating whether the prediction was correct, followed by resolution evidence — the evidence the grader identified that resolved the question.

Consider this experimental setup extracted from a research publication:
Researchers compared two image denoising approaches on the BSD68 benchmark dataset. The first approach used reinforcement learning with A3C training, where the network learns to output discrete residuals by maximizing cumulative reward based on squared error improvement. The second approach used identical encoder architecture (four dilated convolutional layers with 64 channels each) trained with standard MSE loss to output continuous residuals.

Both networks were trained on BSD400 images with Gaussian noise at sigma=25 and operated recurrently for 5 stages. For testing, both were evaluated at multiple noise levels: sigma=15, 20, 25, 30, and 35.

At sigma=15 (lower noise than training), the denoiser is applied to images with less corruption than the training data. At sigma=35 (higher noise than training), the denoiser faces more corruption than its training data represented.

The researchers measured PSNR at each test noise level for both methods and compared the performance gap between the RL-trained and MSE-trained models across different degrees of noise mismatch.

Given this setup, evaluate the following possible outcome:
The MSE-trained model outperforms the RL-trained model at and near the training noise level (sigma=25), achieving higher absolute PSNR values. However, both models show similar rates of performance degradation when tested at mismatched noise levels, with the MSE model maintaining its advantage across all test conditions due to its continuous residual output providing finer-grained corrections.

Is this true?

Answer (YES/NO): NO